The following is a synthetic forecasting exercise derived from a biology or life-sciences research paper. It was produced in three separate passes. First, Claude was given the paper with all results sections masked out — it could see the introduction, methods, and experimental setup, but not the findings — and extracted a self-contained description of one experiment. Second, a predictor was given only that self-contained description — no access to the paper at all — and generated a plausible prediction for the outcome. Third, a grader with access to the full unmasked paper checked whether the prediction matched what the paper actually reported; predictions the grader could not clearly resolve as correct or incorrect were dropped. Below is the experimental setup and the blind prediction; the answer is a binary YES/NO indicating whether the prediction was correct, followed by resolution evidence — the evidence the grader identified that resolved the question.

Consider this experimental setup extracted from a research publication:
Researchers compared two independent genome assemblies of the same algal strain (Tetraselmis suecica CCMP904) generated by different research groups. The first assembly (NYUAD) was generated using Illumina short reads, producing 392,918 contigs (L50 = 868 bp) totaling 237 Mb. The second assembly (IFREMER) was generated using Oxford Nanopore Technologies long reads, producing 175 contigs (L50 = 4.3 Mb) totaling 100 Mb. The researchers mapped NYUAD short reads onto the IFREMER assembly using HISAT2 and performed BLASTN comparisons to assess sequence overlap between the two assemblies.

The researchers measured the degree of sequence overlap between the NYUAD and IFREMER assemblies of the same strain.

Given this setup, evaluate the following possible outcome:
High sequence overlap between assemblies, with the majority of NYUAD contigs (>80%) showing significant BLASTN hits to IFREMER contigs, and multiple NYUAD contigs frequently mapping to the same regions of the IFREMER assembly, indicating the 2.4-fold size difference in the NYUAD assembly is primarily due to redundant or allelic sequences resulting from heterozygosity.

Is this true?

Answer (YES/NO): NO